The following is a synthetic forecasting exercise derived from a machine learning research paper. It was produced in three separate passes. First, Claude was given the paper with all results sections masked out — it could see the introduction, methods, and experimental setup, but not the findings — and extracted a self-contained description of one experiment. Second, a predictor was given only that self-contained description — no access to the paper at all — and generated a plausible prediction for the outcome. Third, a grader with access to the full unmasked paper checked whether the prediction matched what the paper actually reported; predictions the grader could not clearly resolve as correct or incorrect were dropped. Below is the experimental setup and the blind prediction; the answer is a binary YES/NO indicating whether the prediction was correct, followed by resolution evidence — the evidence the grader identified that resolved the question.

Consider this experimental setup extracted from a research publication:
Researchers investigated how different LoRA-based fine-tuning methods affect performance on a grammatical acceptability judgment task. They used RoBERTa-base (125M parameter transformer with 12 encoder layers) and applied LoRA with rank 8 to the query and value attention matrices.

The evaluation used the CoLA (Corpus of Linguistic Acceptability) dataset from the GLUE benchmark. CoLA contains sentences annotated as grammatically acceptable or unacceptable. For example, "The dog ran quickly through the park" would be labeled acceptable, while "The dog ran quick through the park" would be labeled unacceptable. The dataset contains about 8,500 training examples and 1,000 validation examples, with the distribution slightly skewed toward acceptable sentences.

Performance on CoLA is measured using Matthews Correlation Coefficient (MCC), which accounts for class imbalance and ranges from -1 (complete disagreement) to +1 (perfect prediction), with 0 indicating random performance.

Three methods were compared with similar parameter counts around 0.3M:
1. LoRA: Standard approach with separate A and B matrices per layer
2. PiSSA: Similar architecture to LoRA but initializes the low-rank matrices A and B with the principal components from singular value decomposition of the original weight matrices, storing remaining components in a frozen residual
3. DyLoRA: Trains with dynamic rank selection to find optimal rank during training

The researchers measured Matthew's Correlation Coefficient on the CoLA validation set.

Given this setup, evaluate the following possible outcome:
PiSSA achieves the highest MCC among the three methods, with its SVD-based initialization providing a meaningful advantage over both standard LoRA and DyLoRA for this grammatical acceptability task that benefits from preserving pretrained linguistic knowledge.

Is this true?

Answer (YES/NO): NO